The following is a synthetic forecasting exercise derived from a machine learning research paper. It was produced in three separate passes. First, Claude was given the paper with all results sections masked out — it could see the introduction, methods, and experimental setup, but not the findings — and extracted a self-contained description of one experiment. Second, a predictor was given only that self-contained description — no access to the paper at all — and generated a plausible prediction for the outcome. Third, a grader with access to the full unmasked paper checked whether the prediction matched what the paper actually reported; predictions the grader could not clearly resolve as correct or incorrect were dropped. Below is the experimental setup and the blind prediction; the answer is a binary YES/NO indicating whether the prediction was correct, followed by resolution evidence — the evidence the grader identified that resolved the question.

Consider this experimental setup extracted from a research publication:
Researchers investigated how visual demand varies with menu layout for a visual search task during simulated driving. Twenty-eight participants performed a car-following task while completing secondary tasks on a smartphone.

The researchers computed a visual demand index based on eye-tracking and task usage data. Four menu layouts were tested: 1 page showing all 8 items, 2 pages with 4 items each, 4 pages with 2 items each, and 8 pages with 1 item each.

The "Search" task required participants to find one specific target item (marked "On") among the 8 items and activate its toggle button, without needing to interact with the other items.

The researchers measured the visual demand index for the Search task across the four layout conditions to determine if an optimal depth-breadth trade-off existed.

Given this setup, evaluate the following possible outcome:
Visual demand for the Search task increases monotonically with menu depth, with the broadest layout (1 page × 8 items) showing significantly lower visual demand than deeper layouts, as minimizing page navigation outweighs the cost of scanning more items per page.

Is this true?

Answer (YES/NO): NO